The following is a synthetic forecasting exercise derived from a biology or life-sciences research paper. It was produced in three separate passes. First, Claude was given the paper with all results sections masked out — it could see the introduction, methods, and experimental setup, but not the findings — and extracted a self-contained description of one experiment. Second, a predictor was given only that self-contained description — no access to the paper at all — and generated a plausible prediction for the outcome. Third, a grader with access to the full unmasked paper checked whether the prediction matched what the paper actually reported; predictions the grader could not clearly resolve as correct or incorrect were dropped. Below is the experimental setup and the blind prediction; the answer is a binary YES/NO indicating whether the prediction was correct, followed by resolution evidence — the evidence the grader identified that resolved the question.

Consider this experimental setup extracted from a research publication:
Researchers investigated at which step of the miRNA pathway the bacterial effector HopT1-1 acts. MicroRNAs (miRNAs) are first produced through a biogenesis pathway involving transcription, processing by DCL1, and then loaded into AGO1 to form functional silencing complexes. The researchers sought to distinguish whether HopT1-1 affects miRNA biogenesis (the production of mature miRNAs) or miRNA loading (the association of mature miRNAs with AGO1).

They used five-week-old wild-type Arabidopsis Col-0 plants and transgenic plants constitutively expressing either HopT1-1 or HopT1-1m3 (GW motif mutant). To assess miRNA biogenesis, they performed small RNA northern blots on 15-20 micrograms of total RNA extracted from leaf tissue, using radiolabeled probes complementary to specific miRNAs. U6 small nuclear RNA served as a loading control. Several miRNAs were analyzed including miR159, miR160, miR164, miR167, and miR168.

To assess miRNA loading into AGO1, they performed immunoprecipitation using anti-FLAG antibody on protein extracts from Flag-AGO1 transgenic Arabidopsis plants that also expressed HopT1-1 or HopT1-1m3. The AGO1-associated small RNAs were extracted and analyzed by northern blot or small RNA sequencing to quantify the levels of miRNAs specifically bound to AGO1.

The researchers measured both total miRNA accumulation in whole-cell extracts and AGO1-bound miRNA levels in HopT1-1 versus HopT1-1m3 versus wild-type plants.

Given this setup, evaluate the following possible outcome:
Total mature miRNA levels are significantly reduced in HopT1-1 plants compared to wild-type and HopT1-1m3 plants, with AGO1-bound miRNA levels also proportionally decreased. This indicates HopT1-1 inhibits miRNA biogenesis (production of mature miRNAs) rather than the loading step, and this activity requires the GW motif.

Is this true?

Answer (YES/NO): NO